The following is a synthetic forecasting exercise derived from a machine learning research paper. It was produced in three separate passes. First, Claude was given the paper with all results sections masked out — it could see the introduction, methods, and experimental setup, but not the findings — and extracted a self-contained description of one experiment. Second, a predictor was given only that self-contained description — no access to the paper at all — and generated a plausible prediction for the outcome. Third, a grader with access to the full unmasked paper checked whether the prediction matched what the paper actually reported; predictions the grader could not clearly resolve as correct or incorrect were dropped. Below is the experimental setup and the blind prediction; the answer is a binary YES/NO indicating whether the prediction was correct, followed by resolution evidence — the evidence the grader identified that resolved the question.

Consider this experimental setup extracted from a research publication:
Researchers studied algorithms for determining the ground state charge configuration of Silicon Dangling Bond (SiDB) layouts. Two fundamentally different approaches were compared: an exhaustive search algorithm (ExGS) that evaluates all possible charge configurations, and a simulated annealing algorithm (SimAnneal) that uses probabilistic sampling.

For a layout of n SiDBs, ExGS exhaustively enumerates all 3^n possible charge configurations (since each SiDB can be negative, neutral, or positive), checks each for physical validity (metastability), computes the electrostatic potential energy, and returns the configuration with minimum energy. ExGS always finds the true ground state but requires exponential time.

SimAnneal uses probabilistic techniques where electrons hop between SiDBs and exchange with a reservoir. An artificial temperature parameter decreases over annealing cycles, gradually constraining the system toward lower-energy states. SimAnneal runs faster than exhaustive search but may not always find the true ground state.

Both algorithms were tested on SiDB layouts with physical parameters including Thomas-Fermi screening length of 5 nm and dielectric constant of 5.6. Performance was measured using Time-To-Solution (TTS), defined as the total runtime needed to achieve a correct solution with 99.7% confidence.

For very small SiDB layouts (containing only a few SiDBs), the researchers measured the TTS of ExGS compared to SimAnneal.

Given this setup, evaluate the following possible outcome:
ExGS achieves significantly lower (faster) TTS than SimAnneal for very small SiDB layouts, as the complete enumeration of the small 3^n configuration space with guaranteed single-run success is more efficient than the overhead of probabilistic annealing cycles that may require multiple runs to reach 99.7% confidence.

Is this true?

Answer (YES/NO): YES